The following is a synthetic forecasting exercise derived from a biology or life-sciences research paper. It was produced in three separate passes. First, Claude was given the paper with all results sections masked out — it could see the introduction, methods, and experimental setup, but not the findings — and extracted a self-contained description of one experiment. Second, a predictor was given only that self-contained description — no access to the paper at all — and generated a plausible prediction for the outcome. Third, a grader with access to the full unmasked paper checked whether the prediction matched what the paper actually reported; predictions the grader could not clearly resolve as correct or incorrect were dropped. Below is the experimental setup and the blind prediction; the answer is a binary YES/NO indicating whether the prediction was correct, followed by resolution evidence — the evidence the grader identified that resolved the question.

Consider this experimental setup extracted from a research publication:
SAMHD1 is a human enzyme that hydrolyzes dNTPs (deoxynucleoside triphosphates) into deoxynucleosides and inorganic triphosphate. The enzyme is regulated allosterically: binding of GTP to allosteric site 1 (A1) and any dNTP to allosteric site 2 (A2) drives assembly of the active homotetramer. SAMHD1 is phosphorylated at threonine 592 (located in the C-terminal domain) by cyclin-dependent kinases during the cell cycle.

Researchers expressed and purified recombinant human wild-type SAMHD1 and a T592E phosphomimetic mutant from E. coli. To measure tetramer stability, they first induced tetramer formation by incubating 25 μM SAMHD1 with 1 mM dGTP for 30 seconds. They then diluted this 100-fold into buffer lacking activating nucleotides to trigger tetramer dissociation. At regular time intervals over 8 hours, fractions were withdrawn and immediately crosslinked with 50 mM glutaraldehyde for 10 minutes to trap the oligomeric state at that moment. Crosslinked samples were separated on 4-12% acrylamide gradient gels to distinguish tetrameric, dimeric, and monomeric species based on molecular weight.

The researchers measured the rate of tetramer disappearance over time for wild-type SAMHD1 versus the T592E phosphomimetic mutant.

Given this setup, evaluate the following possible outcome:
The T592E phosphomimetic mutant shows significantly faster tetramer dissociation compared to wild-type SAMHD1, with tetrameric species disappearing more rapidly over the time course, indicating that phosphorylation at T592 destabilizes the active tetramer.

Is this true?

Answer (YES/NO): YES